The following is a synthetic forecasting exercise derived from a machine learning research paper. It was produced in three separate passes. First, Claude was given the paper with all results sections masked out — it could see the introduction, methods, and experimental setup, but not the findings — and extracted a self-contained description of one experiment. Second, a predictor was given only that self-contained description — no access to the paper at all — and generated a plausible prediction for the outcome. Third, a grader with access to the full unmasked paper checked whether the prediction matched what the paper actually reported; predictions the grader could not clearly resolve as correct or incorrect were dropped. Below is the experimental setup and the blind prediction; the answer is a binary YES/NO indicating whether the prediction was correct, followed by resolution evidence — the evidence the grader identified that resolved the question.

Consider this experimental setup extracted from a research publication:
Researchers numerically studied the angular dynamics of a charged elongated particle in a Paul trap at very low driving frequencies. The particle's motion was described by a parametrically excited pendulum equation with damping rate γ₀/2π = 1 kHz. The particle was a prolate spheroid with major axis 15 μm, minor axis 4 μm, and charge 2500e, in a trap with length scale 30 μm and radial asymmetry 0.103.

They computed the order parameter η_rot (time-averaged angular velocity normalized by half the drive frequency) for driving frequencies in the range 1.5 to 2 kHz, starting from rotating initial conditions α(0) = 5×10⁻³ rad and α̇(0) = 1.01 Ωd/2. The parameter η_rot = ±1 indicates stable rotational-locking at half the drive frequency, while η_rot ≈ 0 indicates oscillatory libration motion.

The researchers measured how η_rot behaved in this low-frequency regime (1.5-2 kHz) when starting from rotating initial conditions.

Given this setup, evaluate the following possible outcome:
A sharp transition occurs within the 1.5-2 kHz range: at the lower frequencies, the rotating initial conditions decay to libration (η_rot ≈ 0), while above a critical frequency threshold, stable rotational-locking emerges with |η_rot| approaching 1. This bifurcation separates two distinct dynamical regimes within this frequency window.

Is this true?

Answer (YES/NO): NO